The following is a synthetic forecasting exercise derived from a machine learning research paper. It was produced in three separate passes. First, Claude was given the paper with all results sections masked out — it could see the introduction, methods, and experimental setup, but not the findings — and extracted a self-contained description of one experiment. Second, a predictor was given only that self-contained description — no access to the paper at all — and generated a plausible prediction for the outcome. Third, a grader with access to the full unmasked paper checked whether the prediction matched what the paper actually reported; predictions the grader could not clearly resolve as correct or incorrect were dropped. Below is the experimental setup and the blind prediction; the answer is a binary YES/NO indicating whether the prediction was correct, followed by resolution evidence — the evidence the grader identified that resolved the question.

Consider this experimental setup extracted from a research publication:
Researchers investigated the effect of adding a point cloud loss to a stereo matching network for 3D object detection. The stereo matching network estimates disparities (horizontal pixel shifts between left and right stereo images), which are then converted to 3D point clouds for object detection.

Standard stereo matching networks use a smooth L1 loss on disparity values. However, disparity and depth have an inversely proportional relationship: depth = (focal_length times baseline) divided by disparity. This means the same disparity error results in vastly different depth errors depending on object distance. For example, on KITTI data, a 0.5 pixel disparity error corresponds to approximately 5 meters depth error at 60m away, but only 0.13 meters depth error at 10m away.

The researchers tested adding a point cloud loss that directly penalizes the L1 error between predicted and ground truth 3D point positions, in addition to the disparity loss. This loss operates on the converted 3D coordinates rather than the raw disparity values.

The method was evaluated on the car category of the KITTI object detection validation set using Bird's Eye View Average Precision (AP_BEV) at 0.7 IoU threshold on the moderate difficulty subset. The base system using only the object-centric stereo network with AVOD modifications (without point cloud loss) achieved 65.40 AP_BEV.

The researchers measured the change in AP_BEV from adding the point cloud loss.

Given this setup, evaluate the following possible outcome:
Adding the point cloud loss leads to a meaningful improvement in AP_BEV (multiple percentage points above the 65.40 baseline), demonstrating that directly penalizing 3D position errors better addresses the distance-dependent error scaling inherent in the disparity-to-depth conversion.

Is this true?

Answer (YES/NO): NO